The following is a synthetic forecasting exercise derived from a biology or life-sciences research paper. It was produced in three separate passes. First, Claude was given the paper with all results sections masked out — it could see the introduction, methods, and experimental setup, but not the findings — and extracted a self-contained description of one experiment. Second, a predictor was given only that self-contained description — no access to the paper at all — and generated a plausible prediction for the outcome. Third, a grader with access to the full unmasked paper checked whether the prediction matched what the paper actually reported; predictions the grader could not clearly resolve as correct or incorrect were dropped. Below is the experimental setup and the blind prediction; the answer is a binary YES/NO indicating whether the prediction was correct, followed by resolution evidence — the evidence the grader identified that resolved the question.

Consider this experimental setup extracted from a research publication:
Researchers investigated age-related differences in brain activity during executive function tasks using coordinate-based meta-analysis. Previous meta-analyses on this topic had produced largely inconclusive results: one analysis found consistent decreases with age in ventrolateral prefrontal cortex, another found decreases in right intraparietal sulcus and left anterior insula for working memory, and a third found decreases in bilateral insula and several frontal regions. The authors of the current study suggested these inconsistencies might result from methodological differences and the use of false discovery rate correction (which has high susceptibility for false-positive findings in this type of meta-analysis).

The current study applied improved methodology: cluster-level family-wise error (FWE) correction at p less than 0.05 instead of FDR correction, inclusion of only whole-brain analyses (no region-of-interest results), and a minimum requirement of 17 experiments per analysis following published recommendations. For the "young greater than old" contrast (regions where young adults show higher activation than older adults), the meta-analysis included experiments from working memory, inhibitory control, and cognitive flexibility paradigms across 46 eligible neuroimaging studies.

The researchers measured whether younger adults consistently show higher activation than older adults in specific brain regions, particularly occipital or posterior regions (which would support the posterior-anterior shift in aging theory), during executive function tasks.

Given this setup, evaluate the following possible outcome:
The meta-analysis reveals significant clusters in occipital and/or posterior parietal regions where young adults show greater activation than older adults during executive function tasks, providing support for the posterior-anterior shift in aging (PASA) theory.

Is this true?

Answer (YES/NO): NO